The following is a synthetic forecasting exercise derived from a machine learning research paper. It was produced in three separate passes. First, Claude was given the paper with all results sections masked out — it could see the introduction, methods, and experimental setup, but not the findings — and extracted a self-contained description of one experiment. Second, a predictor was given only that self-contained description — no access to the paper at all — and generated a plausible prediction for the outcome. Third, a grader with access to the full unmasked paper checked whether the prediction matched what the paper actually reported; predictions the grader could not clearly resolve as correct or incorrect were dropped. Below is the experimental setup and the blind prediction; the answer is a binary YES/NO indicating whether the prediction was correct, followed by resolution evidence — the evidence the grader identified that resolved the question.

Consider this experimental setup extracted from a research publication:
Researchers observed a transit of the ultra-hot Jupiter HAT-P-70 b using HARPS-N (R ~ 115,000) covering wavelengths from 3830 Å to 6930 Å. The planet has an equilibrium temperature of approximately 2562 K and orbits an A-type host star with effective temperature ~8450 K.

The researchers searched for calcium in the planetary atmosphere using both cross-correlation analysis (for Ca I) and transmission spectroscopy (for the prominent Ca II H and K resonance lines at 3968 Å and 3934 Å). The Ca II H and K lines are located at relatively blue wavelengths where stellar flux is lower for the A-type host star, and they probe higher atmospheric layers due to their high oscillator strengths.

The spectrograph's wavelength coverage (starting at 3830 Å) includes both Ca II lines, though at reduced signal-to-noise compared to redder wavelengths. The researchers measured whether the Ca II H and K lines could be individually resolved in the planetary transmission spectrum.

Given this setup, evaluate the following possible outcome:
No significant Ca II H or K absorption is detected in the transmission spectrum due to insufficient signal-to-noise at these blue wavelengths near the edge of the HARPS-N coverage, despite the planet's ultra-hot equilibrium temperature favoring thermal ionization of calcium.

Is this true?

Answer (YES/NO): NO